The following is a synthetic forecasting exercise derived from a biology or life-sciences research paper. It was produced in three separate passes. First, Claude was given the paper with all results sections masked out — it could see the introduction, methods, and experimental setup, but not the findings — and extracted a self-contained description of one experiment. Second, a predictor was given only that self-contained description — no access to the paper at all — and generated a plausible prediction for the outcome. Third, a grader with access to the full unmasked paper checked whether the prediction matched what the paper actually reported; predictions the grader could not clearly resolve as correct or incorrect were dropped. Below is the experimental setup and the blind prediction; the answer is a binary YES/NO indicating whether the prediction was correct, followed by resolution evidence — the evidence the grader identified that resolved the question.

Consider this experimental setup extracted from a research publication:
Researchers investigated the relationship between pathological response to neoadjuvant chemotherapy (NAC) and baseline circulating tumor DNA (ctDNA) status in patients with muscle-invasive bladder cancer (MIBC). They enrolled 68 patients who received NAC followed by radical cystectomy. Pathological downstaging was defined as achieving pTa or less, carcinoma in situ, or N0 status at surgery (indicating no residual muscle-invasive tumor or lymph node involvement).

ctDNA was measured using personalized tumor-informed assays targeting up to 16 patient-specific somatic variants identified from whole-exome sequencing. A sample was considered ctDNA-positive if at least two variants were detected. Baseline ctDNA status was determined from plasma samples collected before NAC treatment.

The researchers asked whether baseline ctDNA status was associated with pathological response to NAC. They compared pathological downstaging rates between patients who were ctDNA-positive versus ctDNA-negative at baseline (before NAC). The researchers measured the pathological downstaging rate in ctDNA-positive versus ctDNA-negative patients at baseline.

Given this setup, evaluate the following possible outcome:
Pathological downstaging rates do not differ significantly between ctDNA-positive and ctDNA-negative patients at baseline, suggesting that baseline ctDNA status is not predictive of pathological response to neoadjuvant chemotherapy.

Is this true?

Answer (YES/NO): NO